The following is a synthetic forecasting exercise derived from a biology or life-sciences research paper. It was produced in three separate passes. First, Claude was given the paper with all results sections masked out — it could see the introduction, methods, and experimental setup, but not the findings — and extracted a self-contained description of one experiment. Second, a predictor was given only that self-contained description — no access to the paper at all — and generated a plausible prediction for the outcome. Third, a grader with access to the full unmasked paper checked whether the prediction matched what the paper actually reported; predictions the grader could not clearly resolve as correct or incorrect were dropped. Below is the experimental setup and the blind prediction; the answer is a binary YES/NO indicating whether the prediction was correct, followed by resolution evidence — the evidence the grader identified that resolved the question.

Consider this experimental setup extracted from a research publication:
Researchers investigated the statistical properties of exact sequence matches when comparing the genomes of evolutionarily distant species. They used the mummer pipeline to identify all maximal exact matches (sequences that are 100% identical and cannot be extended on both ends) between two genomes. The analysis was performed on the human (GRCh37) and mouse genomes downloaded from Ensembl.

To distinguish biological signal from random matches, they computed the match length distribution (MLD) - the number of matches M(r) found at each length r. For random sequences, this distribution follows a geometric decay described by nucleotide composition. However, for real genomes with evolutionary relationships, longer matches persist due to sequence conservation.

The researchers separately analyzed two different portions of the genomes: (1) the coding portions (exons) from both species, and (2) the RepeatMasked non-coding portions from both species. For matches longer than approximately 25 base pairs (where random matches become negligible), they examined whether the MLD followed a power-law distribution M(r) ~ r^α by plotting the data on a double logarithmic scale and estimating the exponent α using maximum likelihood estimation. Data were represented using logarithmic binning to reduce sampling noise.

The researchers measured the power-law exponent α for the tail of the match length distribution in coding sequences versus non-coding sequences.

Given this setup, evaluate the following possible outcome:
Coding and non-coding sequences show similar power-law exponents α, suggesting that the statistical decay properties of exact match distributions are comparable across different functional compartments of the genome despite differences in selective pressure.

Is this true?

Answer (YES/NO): NO